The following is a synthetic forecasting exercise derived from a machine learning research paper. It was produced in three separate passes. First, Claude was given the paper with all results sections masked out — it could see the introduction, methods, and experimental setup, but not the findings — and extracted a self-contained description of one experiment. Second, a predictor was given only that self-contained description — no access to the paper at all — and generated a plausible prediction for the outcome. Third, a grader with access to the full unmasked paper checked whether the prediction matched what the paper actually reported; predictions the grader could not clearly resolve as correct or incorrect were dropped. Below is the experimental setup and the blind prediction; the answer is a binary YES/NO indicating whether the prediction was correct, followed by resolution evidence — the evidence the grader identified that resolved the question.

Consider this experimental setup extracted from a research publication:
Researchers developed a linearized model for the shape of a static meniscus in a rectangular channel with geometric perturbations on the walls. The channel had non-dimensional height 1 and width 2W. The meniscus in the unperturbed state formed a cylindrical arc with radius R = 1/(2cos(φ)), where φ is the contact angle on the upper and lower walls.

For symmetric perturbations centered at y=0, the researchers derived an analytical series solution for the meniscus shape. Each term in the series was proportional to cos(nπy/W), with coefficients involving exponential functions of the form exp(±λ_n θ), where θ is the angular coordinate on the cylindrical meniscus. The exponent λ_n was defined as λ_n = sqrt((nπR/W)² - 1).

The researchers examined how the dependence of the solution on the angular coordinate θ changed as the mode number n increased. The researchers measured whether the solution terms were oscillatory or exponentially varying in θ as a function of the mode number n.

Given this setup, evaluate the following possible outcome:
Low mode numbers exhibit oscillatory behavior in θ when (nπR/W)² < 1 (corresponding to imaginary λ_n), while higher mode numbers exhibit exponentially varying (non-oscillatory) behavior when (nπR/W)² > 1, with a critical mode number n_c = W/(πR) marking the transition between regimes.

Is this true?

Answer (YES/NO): YES